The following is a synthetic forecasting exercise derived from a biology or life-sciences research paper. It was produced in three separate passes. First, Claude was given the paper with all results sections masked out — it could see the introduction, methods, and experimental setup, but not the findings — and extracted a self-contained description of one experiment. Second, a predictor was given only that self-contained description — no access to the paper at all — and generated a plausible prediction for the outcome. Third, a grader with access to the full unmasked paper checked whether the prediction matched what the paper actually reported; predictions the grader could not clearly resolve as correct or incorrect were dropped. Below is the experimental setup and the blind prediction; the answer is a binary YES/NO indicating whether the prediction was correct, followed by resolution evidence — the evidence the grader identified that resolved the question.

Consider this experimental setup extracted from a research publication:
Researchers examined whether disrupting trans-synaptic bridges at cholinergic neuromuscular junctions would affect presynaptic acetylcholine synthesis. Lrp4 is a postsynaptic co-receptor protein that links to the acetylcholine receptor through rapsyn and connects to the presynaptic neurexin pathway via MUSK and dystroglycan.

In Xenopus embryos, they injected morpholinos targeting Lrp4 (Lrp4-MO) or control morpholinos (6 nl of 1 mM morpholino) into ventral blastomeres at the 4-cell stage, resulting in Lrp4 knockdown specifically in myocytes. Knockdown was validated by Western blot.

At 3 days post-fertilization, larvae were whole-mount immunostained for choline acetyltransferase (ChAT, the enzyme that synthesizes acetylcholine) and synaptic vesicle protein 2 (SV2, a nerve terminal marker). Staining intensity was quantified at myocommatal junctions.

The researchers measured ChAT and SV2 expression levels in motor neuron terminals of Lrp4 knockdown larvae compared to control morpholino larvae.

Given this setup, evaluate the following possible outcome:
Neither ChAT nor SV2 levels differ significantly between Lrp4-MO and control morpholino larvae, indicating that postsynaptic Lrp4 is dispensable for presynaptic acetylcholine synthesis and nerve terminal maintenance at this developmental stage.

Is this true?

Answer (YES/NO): NO